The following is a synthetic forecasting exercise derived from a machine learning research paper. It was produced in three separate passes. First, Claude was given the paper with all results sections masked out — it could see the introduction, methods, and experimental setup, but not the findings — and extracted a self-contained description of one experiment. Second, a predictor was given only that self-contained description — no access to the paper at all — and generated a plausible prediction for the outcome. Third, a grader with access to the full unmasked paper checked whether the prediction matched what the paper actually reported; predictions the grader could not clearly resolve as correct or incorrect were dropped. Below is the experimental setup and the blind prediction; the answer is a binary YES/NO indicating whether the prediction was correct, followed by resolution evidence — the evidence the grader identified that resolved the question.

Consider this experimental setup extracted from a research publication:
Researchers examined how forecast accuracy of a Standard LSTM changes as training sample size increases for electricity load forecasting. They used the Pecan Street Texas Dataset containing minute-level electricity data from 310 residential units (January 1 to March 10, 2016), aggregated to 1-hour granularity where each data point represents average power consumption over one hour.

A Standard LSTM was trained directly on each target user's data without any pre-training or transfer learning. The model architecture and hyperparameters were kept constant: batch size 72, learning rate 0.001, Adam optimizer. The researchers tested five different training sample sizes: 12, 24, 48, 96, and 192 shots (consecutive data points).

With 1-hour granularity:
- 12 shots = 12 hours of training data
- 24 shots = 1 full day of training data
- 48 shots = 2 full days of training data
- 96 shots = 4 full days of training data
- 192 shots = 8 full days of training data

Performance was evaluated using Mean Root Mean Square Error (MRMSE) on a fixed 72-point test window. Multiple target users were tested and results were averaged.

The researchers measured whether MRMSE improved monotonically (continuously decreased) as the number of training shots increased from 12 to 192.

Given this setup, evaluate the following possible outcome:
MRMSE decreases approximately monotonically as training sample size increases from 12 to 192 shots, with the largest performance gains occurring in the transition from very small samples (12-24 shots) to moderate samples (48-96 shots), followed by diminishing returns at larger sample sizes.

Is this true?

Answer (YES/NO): NO